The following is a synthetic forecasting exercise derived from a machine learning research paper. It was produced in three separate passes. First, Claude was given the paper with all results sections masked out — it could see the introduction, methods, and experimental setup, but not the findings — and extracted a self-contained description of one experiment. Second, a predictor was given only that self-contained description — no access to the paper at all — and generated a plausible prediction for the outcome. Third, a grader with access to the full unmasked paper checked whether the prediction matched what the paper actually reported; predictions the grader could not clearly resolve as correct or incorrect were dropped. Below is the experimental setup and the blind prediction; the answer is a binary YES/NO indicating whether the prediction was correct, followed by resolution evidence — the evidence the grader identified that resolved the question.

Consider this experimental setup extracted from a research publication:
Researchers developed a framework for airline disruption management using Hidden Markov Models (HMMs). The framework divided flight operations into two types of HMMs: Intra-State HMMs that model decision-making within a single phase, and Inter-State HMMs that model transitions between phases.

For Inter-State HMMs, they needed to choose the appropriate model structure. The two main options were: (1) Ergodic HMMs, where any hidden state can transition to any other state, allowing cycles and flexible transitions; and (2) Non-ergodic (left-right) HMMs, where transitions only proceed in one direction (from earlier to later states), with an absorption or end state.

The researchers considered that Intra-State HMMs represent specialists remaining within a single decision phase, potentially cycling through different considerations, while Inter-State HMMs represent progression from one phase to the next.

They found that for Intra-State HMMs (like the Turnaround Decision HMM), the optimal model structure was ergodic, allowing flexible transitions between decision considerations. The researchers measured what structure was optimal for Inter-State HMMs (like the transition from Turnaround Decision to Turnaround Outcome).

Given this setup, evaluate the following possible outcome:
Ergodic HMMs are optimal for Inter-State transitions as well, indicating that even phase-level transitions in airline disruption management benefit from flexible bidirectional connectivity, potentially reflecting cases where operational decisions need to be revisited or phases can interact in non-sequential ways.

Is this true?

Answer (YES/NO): NO